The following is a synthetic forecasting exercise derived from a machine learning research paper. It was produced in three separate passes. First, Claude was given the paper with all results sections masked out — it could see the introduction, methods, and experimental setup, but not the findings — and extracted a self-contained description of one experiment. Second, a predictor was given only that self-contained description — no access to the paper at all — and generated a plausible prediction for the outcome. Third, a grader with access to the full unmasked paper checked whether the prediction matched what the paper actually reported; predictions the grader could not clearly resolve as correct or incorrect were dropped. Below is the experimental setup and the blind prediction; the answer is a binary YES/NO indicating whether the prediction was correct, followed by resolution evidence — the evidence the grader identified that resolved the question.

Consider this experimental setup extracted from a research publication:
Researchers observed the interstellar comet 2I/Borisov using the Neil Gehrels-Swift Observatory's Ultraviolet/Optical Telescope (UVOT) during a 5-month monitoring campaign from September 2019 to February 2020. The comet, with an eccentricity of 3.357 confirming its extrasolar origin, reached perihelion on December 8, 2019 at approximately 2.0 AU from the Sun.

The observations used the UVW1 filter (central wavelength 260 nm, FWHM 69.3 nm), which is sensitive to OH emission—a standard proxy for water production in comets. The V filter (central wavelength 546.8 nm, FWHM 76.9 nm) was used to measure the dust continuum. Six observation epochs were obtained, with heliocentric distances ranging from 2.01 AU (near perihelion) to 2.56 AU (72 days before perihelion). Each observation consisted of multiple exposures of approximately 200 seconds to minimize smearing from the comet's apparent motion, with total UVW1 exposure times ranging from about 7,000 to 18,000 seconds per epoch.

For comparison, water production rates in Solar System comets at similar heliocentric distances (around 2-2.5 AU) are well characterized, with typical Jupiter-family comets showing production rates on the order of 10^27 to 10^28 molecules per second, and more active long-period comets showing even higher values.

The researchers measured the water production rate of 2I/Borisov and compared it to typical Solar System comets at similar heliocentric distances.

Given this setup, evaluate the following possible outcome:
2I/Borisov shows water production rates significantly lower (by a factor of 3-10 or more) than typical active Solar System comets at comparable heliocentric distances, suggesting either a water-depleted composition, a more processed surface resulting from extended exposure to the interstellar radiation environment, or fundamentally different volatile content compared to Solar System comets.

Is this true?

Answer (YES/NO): NO